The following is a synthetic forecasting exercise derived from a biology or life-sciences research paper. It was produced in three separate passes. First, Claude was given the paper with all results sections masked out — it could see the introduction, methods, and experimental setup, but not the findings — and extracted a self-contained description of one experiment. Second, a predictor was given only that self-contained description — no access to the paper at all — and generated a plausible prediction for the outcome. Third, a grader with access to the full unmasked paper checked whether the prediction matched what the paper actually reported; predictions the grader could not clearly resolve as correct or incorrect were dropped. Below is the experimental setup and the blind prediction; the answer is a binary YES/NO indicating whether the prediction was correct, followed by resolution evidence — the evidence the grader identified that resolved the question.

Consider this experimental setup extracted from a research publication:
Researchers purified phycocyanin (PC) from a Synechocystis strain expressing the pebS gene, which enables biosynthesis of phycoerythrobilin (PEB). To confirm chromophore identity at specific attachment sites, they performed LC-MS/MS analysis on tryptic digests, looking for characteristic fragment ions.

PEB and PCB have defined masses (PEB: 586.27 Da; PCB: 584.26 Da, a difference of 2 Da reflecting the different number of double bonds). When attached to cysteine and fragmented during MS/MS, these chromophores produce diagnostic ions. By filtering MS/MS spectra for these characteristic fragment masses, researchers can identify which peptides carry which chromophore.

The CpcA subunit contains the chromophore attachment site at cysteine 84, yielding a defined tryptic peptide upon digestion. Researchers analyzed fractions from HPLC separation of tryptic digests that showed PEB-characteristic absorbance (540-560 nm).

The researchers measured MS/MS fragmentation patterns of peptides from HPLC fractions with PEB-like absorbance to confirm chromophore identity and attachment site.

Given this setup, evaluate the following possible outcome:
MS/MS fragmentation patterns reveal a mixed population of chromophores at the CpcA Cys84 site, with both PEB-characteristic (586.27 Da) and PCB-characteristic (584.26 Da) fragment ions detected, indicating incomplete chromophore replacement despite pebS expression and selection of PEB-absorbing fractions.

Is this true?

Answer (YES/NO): YES